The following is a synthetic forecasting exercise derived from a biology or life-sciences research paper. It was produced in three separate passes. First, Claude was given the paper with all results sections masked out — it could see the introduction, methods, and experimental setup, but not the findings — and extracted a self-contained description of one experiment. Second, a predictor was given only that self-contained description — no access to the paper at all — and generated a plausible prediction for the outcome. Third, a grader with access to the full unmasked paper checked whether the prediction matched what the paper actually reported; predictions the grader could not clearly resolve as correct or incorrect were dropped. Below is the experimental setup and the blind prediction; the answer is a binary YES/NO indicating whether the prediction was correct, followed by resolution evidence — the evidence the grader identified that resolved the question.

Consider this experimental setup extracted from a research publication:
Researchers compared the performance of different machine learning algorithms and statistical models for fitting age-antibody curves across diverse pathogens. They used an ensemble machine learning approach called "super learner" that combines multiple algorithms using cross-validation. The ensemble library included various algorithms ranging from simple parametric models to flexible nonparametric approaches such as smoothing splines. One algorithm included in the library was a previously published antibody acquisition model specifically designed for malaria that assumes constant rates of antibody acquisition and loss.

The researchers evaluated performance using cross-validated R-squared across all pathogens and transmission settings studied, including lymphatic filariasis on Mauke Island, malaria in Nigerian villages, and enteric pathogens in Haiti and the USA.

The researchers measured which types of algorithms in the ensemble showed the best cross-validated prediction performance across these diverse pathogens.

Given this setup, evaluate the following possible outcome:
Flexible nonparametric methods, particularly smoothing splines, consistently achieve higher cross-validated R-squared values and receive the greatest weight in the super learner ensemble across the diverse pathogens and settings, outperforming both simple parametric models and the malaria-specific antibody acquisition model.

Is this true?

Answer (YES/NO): NO